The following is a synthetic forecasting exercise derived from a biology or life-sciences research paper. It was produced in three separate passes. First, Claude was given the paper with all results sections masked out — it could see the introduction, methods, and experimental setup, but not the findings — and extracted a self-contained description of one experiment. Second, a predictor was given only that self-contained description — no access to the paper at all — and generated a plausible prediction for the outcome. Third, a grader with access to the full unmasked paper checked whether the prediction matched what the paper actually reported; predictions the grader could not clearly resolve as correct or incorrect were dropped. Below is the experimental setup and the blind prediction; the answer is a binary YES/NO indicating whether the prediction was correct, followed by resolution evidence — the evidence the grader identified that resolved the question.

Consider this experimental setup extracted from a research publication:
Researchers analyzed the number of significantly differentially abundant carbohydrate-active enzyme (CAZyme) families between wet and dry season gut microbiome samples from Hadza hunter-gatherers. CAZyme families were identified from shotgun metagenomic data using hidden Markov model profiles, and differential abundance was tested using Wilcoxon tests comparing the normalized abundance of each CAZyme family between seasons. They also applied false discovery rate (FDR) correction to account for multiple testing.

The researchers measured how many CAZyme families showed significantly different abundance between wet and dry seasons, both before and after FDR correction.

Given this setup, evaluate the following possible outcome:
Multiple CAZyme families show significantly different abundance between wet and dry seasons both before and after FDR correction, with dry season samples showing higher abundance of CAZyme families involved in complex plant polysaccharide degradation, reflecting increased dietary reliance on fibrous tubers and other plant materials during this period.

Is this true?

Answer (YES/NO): NO